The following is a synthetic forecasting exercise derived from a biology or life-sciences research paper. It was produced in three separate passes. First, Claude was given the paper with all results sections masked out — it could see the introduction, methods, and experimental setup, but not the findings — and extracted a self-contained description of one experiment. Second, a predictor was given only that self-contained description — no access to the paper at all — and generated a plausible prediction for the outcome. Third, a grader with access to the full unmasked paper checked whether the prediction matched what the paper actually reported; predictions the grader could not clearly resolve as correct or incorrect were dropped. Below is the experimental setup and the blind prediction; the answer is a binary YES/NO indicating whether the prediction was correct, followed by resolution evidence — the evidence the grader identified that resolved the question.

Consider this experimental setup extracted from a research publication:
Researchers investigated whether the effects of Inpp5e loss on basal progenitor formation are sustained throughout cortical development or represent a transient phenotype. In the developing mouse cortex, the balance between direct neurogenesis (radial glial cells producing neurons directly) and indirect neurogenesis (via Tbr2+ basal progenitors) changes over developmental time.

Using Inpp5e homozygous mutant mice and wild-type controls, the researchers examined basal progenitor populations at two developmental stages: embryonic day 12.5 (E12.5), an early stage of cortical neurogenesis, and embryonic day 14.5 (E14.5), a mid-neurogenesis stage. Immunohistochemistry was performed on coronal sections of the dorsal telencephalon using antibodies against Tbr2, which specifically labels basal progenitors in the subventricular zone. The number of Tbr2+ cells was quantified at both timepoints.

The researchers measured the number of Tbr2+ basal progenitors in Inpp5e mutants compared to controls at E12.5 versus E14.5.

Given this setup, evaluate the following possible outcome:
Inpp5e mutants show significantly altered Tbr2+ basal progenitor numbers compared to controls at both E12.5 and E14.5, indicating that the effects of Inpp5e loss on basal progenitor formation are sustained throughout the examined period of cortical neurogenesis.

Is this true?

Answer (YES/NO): NO